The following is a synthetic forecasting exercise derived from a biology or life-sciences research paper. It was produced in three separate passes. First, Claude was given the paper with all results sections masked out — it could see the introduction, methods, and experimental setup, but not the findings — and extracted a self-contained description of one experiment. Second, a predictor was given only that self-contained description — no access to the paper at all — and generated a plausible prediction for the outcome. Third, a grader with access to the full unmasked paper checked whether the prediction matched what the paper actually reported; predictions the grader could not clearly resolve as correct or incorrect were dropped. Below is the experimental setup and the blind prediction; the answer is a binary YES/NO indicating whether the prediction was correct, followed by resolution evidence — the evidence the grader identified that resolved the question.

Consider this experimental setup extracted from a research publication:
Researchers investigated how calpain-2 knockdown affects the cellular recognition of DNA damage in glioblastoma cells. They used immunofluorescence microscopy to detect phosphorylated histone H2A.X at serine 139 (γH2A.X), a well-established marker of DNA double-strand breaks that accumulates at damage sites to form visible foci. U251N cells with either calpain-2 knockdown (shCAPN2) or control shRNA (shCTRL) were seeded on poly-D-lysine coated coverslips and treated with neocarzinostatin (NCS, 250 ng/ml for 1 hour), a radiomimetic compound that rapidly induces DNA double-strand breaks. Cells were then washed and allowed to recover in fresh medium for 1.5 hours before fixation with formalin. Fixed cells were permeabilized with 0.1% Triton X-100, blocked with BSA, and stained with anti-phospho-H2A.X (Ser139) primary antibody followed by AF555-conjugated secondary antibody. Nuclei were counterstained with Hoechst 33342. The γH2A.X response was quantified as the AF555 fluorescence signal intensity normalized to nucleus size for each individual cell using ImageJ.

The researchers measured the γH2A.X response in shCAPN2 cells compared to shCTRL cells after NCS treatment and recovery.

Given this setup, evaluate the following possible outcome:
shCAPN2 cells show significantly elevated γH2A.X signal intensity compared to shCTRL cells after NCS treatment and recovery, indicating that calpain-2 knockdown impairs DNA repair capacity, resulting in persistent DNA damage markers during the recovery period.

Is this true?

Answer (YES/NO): YES